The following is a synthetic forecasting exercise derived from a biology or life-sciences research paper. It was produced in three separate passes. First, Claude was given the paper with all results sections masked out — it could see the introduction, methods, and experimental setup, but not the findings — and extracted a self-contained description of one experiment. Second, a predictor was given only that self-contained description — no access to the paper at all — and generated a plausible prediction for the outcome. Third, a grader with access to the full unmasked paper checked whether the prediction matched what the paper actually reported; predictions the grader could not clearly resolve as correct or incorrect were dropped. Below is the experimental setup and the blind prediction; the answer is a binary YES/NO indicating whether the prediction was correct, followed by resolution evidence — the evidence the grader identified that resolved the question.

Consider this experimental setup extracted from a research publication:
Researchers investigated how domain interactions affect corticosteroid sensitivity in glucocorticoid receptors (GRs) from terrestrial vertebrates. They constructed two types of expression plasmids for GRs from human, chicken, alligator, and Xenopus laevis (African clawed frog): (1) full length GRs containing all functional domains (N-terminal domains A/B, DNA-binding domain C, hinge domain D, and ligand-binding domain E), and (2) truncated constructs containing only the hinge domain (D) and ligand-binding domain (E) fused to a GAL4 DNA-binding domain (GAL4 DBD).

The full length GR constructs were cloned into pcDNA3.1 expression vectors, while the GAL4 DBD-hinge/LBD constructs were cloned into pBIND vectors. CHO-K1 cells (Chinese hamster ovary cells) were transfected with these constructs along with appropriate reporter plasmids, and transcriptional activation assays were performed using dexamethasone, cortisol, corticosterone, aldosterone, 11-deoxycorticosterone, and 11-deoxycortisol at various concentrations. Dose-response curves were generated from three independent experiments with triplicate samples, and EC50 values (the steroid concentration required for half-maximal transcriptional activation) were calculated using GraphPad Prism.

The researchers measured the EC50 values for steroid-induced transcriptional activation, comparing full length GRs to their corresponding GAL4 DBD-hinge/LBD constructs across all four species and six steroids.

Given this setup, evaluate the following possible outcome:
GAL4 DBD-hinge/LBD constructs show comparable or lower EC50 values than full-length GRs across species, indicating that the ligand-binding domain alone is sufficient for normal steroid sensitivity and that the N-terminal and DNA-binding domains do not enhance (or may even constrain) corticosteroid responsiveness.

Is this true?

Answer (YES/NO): NO